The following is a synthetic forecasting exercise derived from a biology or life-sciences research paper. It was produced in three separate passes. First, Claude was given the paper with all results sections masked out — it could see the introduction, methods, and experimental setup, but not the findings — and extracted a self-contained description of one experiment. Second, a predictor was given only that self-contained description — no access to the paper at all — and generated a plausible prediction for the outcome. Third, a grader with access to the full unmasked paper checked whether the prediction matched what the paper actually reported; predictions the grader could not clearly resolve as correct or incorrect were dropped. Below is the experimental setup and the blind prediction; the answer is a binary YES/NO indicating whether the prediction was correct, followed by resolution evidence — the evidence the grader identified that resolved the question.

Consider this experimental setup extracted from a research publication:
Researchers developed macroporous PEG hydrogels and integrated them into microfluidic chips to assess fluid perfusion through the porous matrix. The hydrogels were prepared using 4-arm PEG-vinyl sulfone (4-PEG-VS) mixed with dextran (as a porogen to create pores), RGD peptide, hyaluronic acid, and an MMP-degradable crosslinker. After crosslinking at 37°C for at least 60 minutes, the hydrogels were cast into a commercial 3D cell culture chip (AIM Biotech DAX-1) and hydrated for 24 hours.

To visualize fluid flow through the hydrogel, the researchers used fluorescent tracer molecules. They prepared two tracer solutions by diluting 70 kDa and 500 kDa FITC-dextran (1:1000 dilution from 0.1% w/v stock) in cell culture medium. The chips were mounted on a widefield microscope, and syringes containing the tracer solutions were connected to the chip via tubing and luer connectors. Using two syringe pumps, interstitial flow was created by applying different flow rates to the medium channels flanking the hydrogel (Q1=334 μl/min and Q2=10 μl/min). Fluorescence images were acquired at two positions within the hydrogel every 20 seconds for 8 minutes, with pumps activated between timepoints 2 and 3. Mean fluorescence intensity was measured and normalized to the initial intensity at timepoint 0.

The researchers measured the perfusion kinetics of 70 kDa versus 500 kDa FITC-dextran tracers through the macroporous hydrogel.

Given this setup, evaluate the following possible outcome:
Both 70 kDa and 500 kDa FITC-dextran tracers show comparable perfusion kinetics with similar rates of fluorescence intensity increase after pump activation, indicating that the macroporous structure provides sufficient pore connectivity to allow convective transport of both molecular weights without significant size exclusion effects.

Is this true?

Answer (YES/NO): YES